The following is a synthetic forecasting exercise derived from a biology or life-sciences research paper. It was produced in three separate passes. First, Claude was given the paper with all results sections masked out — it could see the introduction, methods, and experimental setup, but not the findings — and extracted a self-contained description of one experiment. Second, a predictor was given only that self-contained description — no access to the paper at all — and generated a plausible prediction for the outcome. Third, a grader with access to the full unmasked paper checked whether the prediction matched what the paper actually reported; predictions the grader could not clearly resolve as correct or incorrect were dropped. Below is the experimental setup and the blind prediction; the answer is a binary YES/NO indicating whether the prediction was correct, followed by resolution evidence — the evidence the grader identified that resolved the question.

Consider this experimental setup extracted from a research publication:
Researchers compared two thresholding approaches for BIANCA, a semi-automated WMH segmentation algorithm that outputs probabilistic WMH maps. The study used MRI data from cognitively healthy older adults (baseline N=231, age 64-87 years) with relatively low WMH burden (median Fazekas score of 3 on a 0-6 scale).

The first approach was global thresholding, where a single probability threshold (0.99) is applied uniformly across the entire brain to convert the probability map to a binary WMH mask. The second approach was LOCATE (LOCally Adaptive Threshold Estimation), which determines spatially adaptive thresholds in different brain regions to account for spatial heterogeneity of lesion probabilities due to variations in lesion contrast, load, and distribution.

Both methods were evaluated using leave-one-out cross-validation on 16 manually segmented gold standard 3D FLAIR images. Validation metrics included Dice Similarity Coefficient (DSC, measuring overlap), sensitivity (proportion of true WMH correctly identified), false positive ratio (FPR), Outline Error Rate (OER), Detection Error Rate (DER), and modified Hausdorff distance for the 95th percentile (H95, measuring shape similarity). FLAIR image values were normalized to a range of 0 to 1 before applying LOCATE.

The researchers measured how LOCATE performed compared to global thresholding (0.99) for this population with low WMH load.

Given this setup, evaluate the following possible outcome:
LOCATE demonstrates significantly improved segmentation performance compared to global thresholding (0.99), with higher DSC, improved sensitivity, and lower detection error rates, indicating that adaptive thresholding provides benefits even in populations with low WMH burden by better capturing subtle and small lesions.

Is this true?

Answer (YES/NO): NO